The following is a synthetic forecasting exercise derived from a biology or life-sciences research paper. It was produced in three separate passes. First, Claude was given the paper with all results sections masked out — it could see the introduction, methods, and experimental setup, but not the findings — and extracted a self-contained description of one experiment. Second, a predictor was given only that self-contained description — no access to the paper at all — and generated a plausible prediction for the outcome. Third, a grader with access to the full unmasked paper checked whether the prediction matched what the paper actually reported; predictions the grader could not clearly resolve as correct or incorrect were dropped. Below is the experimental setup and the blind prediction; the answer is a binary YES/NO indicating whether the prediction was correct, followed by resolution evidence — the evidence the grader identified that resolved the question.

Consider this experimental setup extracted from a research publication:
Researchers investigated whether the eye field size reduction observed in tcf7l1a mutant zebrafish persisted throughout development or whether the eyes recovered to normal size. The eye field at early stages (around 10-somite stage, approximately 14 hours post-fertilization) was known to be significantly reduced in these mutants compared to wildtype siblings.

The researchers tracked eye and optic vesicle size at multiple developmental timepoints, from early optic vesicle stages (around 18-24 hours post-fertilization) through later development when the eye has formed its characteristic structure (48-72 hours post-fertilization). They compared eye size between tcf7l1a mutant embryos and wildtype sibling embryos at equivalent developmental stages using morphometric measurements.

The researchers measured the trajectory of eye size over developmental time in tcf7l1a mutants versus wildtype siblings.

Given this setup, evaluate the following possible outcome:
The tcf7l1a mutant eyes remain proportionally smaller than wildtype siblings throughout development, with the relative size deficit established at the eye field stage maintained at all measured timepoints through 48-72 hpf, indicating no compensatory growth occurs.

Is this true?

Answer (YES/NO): NO